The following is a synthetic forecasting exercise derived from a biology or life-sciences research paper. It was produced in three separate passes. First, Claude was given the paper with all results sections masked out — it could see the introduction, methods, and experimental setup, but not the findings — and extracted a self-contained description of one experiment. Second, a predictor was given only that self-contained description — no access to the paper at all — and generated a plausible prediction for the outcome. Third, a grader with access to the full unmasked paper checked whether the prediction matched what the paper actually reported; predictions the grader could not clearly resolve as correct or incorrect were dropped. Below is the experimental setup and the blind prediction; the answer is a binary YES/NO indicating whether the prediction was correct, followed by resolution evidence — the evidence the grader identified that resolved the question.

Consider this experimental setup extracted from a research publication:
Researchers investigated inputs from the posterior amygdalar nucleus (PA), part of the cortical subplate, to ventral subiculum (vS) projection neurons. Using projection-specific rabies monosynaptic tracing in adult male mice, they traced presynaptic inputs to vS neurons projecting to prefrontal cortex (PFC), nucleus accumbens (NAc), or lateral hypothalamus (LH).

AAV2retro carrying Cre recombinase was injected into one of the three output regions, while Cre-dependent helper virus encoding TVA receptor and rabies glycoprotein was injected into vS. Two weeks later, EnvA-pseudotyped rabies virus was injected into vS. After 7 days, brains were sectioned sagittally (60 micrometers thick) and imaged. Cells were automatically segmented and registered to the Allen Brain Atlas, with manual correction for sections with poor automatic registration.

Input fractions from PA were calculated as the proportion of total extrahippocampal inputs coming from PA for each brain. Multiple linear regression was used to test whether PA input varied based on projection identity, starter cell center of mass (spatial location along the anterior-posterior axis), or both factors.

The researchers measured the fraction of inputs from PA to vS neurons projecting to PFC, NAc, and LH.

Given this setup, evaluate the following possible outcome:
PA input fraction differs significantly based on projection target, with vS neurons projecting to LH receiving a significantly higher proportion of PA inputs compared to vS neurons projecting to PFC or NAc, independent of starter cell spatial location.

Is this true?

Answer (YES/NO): NO